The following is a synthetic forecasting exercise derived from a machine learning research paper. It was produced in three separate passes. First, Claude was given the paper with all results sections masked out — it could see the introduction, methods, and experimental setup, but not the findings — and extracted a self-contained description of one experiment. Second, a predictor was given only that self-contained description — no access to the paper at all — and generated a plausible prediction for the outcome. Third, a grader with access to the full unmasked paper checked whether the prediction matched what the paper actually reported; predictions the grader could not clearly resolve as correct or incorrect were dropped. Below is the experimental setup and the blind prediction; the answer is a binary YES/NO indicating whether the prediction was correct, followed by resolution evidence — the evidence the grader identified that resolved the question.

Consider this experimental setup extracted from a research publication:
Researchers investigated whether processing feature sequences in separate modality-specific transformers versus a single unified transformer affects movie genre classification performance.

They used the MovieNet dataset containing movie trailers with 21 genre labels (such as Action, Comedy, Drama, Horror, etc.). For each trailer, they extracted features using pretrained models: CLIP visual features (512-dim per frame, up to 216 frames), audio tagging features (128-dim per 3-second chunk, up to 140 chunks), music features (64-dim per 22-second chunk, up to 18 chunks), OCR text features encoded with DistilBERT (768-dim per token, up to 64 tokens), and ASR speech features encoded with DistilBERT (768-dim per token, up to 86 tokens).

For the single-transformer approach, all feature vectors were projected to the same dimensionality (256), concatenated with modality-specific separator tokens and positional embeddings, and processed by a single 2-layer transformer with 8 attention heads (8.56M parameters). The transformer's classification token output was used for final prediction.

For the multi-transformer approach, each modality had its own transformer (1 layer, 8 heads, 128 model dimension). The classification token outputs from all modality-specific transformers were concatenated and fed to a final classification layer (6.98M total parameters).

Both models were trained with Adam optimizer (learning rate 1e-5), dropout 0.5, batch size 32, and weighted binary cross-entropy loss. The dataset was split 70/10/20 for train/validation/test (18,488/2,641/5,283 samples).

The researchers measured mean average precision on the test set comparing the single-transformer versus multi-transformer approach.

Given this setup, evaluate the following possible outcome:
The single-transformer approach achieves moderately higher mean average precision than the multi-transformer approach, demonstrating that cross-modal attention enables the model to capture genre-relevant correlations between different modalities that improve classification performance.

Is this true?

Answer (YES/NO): NO